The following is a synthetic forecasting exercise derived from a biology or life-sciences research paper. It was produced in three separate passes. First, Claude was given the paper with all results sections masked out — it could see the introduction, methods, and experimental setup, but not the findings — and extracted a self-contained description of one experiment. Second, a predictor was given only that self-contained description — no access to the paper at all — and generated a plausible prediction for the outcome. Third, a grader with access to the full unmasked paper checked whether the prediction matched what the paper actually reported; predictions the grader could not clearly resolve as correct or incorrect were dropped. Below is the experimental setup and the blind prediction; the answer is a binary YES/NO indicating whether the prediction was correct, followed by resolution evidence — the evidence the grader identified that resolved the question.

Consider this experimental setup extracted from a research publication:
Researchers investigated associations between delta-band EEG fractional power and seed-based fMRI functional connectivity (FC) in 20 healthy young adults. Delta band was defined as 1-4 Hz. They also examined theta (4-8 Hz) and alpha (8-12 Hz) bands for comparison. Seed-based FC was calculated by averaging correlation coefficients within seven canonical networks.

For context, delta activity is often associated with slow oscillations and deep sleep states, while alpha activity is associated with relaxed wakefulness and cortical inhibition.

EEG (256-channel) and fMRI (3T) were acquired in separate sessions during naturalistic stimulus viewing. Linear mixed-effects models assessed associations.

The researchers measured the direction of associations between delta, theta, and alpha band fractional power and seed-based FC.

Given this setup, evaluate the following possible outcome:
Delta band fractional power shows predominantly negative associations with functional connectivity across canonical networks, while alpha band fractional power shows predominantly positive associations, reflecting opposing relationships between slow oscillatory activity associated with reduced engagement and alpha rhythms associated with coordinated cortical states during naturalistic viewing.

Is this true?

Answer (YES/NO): NO